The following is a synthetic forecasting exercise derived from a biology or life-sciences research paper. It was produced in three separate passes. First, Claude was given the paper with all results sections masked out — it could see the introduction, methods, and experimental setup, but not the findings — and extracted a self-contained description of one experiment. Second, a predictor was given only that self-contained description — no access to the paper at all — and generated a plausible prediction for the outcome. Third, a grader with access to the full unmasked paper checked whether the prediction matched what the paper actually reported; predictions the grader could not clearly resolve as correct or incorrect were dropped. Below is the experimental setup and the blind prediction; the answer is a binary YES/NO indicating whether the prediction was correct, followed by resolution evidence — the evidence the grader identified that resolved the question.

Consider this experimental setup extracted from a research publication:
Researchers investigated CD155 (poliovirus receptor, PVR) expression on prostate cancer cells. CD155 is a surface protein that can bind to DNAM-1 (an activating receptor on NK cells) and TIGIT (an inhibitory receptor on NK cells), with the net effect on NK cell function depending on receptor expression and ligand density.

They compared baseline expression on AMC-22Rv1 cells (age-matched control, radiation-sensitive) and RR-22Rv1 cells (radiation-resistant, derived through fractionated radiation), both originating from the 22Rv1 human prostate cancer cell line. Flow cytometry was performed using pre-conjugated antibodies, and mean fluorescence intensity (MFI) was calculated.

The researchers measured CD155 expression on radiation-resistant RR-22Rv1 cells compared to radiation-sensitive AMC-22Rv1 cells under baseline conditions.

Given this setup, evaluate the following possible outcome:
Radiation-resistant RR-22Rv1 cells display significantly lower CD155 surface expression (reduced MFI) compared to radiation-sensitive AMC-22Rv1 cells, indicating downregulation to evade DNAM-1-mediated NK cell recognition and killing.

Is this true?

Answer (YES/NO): NO